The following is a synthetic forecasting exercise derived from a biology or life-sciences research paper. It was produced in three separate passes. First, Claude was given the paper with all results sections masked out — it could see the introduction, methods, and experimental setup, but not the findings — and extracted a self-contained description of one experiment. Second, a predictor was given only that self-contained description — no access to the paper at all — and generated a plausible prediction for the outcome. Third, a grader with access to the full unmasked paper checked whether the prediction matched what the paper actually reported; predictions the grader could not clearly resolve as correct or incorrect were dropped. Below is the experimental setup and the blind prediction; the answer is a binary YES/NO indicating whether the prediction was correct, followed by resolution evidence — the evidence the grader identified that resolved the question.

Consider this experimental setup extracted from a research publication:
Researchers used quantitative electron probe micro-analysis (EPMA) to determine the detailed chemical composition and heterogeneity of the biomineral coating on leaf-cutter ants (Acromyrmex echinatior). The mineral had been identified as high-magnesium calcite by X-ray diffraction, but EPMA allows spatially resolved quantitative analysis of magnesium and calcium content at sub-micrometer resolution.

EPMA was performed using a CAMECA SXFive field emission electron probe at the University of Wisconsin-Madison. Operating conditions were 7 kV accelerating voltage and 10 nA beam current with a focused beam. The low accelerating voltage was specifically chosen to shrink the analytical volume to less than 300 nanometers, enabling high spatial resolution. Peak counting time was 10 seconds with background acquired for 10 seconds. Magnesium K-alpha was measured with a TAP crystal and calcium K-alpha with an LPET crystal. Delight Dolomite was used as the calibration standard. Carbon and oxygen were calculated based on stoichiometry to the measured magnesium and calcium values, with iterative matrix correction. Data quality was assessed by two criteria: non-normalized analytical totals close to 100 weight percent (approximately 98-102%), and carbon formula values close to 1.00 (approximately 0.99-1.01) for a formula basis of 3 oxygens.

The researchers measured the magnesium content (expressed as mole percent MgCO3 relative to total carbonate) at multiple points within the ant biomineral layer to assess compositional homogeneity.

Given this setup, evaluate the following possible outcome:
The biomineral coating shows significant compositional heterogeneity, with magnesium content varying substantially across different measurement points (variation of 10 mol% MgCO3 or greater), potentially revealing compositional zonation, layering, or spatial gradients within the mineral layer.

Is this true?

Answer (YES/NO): NO